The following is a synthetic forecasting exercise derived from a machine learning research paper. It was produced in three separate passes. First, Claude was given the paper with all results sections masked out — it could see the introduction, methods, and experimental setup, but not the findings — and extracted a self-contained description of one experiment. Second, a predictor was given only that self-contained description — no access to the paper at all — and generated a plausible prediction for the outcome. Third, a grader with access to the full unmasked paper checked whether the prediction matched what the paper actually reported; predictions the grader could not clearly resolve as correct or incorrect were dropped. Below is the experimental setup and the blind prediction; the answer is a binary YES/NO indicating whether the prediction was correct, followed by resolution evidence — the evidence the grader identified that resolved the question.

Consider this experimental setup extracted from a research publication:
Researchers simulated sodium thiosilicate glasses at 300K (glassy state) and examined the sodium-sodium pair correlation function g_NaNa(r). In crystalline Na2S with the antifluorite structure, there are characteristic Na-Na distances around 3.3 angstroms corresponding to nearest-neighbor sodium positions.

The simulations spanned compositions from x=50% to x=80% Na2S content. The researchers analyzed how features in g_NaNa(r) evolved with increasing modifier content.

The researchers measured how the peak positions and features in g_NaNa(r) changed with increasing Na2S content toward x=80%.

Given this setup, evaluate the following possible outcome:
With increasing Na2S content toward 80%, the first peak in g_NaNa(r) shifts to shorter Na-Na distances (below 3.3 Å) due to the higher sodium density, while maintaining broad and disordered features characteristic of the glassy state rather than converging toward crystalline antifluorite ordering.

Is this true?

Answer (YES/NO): NO